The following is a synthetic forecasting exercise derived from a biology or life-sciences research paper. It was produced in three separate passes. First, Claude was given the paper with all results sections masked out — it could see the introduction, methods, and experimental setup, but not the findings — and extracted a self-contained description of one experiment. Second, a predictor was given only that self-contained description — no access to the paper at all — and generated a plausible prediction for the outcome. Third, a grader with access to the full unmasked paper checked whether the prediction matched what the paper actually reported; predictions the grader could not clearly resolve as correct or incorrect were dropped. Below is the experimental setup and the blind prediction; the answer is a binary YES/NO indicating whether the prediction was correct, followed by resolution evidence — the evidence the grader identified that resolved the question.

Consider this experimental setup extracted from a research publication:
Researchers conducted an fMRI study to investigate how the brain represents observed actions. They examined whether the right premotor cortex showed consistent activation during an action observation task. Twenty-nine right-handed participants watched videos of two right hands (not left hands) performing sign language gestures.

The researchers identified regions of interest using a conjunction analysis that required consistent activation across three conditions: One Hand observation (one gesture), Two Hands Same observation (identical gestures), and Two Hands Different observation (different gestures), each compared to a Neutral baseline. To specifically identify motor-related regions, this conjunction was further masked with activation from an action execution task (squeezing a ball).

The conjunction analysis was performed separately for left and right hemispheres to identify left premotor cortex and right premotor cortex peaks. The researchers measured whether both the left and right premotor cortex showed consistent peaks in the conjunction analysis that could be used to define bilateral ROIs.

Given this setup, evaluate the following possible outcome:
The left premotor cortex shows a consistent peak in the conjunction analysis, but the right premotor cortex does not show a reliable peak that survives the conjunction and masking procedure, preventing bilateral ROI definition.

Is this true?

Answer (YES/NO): YES